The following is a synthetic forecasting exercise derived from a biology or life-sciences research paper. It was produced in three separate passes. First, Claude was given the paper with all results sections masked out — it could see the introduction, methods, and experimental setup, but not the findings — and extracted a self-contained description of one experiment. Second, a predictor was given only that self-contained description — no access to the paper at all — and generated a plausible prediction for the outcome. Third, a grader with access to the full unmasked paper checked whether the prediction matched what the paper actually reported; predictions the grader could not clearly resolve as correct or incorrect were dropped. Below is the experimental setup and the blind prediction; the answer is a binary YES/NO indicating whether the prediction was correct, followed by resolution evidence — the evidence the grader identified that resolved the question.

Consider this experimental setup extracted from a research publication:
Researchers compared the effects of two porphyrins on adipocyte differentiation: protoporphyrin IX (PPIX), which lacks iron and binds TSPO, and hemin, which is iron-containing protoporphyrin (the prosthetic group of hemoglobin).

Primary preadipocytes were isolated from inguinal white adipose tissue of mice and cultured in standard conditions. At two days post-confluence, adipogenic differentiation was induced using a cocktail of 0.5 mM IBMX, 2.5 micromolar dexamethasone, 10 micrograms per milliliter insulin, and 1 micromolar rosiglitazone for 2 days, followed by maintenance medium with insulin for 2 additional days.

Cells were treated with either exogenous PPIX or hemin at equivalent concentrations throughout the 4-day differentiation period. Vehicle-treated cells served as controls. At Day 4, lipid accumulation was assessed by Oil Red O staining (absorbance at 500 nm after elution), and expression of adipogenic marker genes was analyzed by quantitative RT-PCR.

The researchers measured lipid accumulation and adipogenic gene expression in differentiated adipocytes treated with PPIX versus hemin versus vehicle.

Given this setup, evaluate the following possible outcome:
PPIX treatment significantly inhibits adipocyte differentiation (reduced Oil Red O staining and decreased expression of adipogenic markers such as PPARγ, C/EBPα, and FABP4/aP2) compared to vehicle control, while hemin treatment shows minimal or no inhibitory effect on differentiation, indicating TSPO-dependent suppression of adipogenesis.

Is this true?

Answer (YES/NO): YES